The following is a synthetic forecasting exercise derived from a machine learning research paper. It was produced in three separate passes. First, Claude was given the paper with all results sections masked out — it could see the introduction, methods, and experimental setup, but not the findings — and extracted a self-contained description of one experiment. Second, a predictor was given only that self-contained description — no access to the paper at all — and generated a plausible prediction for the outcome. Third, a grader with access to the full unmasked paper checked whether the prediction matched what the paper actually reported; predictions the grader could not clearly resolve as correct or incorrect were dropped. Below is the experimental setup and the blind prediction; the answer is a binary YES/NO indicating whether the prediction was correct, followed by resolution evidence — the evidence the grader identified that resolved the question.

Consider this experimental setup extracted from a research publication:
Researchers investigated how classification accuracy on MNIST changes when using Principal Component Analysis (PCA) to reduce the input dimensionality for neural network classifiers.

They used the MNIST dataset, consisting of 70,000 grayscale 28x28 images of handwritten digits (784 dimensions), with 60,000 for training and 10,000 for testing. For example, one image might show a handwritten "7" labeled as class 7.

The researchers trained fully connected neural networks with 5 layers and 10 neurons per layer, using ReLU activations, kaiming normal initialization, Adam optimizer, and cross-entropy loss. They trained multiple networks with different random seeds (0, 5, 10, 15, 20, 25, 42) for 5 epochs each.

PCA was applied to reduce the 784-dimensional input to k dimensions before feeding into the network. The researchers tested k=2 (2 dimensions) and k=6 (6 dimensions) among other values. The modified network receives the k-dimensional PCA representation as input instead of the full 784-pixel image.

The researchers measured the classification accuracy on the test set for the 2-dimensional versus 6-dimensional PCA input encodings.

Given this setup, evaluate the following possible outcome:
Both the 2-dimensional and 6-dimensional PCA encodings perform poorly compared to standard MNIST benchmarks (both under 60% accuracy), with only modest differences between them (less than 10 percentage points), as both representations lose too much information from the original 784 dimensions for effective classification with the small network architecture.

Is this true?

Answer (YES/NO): NO